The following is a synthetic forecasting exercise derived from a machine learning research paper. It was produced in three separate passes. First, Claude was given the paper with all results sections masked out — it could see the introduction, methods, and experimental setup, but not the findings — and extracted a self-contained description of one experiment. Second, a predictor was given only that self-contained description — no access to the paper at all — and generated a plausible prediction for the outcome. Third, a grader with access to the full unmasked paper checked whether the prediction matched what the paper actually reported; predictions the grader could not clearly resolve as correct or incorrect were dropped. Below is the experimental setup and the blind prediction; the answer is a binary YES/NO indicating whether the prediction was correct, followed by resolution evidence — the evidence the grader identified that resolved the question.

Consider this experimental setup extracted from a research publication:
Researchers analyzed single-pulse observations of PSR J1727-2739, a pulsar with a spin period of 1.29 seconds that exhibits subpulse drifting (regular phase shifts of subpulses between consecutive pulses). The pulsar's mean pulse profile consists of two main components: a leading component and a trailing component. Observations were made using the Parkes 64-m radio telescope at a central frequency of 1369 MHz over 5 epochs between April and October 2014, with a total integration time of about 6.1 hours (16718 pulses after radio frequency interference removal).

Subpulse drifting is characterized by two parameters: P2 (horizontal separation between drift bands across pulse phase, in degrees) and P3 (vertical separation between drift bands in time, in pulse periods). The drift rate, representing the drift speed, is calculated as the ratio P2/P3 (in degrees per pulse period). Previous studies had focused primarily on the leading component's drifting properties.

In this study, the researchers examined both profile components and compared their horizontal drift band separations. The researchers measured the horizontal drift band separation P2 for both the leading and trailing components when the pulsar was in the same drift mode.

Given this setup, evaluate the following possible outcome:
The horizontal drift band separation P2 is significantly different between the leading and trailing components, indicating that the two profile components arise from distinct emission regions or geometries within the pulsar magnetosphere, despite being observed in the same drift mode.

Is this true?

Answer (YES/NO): NO